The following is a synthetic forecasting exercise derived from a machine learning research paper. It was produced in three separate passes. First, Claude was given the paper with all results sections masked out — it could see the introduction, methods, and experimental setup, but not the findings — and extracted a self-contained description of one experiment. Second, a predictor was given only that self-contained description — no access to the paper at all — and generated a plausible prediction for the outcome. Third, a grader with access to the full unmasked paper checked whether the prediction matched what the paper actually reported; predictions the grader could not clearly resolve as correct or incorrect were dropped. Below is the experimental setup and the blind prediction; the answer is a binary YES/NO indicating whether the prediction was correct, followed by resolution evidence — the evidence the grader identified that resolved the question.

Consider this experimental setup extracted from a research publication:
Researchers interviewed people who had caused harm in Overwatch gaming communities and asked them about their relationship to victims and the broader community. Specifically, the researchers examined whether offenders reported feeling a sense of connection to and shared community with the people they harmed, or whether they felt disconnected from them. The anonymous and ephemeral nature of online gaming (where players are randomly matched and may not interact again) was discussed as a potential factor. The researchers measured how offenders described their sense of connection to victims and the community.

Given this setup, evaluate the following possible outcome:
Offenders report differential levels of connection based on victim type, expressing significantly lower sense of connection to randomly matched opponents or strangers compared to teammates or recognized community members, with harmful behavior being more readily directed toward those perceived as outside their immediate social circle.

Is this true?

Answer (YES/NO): NO